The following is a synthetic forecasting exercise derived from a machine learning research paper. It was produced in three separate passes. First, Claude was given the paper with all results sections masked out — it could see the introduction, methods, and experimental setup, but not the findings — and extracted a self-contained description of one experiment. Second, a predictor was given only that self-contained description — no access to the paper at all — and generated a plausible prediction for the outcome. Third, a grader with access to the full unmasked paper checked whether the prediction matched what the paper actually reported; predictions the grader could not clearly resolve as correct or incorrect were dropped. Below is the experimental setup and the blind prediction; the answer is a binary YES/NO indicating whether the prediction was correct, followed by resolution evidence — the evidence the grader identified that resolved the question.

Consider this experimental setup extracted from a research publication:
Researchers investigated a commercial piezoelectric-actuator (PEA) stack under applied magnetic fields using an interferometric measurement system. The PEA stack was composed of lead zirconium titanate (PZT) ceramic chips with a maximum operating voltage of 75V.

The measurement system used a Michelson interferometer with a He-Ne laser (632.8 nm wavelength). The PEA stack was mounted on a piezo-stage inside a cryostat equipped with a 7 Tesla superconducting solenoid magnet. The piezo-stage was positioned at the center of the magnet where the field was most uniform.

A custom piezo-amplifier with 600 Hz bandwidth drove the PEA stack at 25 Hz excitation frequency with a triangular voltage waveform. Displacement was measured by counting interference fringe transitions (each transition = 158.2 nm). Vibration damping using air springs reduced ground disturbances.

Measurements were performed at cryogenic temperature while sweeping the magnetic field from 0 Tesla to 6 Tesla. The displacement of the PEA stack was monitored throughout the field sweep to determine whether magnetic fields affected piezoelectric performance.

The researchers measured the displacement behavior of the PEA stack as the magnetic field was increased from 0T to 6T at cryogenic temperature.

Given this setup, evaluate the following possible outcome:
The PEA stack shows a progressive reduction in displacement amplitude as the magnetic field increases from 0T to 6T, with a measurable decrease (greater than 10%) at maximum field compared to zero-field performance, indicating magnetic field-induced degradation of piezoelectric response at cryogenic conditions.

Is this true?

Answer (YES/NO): NO